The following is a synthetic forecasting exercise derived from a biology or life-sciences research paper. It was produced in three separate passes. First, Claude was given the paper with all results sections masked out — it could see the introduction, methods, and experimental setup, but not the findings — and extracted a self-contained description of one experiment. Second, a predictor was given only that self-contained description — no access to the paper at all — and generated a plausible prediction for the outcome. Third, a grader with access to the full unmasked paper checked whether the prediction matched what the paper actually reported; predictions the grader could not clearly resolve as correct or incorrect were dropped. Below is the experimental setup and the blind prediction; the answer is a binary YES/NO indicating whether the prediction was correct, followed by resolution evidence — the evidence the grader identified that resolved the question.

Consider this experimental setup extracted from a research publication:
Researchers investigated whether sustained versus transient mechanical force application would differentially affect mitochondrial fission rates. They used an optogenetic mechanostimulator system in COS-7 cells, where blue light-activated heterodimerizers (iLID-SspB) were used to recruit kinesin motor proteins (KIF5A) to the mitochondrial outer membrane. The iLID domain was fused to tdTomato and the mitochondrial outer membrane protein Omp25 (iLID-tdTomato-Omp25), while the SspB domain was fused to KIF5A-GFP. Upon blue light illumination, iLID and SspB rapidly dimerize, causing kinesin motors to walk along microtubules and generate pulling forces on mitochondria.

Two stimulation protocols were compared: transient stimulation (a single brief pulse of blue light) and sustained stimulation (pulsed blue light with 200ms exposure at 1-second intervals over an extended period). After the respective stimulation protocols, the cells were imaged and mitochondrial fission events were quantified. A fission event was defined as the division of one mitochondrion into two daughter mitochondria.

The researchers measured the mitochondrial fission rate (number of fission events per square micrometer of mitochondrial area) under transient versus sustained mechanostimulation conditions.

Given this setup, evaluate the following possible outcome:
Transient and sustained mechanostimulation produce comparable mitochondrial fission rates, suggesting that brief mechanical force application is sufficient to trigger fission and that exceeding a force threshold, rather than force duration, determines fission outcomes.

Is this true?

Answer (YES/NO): NO